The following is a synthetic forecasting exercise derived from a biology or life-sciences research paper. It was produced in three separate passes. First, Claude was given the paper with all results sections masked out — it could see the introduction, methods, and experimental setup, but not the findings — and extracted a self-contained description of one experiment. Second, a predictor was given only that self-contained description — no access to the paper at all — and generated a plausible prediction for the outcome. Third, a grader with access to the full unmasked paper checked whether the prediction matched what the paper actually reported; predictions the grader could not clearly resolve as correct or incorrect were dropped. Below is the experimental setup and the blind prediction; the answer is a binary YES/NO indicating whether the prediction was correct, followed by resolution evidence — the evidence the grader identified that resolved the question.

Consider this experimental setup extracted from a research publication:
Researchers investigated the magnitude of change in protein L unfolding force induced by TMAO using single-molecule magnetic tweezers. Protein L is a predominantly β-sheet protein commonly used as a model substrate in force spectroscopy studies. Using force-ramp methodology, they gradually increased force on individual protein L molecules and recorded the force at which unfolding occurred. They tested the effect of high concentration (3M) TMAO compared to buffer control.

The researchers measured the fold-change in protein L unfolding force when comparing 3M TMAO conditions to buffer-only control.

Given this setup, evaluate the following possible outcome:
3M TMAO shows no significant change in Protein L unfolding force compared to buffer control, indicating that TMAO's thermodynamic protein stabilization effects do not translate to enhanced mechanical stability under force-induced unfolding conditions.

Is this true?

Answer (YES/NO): NO